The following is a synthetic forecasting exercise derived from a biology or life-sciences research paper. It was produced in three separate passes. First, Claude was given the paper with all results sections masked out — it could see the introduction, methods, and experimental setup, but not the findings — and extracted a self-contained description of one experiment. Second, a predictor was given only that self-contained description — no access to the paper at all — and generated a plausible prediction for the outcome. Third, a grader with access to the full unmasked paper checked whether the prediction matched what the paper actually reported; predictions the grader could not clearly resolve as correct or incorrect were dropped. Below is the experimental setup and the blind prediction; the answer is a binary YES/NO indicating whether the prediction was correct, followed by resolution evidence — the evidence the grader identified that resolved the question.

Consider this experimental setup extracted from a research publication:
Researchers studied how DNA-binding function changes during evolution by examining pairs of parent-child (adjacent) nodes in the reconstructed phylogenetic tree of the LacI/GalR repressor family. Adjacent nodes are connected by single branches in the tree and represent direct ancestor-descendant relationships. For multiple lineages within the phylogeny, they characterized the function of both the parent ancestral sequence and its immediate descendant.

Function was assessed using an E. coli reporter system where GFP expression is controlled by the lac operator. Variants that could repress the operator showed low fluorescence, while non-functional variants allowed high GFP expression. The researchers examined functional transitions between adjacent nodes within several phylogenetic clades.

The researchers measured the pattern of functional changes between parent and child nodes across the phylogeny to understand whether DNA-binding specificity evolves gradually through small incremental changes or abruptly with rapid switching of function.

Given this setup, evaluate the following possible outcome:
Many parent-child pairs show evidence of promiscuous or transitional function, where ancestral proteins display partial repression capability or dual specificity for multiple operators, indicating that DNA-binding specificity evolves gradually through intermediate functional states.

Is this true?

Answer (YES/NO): NO